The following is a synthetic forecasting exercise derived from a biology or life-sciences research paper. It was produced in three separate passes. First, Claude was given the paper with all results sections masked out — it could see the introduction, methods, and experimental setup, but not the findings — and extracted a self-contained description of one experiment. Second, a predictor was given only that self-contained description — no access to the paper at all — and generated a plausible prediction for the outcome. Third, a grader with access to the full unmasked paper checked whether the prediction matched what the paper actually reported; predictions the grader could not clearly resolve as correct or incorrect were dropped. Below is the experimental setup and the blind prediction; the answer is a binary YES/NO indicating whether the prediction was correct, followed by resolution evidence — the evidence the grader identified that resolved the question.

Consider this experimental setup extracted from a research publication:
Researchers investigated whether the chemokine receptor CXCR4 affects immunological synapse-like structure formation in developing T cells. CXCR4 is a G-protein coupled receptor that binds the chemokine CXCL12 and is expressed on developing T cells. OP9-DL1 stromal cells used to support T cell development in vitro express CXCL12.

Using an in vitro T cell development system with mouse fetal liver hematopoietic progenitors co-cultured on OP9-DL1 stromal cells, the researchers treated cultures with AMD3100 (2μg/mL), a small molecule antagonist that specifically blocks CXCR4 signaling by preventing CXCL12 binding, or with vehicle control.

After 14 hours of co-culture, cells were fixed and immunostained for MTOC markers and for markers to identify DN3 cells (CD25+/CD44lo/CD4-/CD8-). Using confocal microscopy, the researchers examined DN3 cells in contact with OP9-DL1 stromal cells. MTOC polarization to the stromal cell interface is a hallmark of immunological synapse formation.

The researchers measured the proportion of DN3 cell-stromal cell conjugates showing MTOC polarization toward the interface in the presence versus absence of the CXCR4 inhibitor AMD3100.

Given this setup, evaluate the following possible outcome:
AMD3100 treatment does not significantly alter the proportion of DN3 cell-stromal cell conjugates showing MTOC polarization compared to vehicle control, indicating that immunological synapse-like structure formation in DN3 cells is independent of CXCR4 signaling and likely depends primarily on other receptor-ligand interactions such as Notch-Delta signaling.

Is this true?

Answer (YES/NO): NO